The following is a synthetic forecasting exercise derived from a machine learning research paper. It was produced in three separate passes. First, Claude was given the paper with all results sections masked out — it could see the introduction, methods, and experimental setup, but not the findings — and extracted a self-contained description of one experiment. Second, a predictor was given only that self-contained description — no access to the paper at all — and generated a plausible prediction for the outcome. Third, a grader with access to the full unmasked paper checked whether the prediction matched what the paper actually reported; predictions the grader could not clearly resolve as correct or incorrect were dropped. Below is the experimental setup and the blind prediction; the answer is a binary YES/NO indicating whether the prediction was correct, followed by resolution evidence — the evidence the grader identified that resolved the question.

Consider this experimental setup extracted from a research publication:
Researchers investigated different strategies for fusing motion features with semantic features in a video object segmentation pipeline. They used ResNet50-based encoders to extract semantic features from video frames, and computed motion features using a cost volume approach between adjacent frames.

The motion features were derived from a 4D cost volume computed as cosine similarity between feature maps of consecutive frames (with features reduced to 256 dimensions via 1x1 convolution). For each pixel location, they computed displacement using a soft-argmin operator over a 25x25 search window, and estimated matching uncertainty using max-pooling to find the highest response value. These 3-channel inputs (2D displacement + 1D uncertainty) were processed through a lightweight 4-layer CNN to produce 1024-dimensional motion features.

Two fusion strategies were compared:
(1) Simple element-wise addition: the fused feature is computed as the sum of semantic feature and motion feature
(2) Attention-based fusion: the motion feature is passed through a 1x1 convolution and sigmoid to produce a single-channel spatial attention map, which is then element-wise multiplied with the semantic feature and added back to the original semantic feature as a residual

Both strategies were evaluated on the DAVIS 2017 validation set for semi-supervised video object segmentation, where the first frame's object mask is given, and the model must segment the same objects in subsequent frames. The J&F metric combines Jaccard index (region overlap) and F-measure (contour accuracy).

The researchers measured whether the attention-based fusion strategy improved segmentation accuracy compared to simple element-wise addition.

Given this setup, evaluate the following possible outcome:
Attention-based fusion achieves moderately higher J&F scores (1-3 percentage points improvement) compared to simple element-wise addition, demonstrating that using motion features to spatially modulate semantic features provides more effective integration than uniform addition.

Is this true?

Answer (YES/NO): YES